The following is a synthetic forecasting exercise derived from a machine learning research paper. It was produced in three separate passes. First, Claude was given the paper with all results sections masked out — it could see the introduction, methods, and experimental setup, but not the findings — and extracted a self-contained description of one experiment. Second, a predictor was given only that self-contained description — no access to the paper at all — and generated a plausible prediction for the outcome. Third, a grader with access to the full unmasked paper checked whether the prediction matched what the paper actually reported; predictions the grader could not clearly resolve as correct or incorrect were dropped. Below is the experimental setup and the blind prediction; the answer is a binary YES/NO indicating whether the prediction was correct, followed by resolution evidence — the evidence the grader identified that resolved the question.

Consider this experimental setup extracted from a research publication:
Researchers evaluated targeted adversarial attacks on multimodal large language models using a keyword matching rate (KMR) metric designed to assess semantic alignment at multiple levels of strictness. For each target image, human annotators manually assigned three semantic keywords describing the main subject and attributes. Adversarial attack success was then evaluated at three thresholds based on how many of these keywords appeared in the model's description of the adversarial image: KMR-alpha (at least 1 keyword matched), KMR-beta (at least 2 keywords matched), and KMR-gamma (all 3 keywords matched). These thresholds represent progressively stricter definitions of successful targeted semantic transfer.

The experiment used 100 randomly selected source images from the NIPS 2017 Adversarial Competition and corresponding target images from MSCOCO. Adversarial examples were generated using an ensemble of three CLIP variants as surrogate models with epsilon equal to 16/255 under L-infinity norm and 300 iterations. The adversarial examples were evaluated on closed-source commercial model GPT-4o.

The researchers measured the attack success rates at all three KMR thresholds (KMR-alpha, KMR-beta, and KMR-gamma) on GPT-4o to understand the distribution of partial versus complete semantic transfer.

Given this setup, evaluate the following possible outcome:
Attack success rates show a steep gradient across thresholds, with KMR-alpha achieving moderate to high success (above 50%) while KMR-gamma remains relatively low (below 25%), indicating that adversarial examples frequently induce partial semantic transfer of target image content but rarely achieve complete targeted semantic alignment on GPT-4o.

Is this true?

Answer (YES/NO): NO